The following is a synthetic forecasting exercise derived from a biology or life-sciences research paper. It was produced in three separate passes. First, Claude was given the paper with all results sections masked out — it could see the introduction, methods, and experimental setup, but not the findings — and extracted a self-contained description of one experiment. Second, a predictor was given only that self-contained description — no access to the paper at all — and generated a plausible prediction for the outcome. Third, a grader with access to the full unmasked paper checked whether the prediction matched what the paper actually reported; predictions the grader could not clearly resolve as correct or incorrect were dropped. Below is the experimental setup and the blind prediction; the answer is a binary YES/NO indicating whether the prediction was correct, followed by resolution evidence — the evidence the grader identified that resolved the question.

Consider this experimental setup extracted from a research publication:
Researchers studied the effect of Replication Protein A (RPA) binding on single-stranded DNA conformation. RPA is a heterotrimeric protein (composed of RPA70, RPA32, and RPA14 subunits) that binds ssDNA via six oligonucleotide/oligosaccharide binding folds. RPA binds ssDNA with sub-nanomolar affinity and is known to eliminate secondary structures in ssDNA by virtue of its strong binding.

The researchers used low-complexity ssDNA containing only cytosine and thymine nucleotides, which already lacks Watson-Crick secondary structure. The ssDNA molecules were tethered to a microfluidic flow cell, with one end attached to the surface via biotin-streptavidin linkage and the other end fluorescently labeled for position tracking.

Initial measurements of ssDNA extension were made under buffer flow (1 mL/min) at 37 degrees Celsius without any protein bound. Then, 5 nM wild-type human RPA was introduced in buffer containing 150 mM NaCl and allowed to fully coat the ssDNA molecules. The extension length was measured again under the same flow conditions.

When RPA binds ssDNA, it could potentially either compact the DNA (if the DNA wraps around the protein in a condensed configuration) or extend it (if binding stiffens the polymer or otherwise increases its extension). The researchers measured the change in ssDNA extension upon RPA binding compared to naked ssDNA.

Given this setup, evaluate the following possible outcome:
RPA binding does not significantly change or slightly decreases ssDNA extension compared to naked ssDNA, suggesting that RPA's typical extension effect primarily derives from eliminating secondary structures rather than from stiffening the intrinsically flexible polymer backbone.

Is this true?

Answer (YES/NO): NO